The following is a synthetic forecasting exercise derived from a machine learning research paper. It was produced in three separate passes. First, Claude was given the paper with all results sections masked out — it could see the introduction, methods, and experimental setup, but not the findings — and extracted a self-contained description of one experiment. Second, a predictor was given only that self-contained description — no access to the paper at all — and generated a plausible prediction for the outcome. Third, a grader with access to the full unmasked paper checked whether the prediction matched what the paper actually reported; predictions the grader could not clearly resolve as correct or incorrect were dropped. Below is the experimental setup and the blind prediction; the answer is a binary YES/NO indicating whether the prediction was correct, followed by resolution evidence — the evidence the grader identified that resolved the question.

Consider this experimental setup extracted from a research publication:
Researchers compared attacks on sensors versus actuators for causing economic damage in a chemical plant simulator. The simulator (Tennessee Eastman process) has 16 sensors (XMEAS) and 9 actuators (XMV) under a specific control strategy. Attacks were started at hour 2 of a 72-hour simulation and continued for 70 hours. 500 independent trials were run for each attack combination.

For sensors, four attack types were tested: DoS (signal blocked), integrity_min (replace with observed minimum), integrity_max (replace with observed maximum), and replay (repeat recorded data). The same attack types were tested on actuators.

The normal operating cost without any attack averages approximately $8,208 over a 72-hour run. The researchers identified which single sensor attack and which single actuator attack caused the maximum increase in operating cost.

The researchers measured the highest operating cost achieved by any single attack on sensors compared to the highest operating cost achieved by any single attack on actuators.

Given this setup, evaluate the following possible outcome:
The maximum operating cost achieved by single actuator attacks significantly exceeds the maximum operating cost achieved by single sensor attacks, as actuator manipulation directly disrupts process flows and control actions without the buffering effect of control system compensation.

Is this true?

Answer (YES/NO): NO